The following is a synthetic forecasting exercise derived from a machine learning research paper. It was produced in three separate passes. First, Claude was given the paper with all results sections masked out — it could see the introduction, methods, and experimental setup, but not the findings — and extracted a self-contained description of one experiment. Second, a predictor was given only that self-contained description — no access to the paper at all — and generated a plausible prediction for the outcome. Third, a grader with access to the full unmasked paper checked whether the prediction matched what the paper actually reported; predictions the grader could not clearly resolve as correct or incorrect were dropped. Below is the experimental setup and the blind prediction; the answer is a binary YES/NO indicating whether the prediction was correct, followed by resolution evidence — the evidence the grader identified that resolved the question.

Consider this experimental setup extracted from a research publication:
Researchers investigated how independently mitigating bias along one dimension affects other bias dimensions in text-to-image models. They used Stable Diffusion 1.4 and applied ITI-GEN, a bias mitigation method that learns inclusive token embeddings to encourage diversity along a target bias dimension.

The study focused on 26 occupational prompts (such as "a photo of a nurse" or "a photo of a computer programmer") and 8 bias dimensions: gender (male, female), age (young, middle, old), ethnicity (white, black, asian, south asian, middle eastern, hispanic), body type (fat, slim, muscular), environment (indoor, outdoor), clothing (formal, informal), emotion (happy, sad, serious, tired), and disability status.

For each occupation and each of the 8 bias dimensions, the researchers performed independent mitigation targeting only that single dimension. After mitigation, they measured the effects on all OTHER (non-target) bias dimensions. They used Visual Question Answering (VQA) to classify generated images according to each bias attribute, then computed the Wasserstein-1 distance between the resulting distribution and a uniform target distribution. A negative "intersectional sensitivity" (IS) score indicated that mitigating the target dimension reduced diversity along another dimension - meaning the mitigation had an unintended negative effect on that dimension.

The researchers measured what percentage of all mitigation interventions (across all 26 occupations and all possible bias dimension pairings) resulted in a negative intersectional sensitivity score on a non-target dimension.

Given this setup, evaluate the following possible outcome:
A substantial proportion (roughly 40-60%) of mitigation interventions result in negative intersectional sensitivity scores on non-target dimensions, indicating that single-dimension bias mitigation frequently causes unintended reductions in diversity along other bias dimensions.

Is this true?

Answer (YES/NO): NO